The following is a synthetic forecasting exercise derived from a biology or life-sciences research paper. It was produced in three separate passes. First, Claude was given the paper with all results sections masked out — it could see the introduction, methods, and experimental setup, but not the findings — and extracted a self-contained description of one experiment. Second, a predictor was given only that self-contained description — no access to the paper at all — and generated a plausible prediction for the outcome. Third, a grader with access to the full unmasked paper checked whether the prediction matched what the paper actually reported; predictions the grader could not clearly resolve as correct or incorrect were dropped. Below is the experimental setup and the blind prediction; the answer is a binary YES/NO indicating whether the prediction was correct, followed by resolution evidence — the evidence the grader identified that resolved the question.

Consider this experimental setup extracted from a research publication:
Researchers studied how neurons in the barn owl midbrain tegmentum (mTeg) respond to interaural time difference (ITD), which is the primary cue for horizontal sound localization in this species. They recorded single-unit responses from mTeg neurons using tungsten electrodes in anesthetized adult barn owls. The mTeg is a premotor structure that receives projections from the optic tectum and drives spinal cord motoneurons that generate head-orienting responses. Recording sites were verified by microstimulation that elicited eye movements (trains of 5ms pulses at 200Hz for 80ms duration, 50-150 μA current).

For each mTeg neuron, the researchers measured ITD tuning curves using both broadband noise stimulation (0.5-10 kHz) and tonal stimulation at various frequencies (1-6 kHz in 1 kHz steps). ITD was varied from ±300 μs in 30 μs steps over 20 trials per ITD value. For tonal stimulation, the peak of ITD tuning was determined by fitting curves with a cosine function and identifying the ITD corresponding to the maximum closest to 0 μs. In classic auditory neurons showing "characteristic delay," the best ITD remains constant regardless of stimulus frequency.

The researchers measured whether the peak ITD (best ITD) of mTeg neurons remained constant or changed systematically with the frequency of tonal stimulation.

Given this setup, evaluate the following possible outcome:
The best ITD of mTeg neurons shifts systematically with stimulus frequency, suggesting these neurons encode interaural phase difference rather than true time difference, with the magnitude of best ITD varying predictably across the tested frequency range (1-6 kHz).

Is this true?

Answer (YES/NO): YES